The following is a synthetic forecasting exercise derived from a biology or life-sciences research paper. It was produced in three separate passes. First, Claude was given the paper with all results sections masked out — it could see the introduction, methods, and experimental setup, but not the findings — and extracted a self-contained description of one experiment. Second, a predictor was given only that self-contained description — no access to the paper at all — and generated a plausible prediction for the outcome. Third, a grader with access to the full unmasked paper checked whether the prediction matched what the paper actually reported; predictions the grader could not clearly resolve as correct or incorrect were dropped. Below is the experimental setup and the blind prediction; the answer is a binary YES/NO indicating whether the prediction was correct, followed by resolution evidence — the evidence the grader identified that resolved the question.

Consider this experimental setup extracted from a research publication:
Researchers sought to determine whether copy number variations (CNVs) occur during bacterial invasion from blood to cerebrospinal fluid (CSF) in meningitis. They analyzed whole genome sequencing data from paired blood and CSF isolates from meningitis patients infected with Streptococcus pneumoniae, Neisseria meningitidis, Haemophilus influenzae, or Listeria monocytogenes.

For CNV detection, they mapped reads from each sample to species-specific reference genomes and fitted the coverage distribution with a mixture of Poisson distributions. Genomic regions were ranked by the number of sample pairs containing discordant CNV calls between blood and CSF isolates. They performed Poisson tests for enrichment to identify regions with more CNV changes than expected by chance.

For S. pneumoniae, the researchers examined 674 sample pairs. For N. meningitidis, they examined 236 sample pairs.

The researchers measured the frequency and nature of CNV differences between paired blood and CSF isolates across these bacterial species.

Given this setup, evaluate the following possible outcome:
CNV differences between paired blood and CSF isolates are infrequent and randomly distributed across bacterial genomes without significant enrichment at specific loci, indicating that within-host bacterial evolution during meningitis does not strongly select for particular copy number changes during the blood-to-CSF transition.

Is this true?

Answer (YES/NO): NO